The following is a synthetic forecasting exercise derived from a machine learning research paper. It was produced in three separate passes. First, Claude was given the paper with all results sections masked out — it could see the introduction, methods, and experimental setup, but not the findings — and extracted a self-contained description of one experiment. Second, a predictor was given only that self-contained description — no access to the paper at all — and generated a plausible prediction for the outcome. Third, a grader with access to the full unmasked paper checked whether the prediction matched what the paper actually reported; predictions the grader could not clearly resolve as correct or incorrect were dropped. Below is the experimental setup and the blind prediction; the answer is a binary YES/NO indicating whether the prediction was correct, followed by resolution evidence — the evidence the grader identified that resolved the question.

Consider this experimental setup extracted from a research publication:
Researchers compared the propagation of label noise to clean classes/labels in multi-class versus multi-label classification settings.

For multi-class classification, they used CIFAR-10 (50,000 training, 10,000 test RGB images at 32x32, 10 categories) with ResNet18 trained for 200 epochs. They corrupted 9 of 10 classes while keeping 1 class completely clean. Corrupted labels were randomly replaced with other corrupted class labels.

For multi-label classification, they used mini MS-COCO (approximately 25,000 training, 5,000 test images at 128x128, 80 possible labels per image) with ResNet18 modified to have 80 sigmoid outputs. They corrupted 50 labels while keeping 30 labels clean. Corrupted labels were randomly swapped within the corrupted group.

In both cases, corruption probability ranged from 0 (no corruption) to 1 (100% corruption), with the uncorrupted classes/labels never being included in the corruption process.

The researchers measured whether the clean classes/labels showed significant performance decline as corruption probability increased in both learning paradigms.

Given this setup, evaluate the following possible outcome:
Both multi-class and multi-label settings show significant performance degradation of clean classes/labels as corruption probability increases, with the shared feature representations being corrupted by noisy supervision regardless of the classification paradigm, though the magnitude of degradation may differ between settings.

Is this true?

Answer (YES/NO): NO